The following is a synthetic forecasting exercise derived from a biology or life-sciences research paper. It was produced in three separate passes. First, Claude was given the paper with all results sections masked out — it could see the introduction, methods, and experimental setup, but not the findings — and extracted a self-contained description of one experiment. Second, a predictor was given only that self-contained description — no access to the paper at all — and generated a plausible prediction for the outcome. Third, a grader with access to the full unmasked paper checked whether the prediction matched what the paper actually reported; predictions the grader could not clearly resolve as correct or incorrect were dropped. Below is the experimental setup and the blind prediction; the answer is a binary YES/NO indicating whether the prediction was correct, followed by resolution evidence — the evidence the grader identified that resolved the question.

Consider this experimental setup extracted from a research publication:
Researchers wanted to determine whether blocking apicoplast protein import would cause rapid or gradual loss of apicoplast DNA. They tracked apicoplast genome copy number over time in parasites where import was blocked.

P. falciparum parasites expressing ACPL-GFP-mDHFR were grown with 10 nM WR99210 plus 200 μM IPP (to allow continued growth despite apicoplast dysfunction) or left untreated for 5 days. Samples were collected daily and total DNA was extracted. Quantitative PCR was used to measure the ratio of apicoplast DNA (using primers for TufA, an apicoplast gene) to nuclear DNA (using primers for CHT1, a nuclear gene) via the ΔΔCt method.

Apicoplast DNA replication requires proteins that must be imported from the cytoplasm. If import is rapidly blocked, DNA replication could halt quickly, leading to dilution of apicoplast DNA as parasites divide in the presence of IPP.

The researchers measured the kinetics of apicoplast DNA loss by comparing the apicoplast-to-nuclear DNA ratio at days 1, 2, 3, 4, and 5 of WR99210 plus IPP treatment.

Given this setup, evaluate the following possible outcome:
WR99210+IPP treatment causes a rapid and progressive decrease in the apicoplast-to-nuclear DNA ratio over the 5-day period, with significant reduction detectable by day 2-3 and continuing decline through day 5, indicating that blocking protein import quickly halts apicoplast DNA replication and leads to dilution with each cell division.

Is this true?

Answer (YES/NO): NO